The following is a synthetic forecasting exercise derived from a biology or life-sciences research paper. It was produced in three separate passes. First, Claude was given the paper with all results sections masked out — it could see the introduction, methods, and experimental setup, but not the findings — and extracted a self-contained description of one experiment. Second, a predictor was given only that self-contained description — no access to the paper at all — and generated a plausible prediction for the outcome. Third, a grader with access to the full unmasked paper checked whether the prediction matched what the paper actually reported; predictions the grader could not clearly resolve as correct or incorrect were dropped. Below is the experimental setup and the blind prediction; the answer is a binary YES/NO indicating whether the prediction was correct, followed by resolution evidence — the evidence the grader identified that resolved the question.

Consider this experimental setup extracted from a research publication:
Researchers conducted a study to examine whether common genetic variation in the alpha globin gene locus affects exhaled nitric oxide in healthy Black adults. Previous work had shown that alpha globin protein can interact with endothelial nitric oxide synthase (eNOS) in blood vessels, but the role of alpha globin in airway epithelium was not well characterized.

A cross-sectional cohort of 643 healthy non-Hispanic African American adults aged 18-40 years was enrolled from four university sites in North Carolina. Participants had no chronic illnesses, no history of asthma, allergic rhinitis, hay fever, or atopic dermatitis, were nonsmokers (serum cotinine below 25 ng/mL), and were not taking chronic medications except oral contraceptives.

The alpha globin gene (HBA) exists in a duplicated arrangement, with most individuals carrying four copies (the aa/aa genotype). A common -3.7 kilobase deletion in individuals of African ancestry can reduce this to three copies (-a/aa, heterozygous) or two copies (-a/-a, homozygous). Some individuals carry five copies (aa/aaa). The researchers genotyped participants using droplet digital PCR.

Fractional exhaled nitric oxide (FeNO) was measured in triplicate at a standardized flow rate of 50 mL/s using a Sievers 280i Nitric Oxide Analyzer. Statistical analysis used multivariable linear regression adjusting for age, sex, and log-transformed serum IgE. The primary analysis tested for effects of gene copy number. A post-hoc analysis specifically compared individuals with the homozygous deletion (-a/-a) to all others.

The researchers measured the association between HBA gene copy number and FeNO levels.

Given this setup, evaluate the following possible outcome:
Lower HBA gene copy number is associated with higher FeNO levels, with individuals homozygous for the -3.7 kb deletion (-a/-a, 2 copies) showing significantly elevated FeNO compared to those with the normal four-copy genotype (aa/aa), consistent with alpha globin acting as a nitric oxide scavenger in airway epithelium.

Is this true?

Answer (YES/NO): NO